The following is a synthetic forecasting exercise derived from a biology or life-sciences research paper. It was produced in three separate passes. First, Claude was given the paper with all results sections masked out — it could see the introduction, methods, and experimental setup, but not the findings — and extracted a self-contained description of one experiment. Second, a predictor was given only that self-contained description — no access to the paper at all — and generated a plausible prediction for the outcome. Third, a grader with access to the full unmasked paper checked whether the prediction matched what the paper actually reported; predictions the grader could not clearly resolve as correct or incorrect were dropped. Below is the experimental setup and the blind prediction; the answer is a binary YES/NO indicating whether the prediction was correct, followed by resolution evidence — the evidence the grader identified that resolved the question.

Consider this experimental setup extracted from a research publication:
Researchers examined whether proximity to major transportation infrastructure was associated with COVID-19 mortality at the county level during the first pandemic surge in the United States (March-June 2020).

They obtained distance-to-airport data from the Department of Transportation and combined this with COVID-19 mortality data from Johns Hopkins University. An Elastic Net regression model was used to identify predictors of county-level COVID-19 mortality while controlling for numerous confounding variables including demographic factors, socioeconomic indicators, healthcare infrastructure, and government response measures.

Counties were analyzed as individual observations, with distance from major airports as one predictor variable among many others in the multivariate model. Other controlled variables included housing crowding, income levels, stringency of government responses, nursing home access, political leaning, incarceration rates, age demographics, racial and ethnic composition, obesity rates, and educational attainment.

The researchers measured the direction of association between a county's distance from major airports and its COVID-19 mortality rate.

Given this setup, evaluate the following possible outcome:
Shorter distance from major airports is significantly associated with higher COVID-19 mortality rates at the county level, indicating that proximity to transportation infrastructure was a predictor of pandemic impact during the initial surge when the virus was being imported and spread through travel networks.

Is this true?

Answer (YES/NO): YES